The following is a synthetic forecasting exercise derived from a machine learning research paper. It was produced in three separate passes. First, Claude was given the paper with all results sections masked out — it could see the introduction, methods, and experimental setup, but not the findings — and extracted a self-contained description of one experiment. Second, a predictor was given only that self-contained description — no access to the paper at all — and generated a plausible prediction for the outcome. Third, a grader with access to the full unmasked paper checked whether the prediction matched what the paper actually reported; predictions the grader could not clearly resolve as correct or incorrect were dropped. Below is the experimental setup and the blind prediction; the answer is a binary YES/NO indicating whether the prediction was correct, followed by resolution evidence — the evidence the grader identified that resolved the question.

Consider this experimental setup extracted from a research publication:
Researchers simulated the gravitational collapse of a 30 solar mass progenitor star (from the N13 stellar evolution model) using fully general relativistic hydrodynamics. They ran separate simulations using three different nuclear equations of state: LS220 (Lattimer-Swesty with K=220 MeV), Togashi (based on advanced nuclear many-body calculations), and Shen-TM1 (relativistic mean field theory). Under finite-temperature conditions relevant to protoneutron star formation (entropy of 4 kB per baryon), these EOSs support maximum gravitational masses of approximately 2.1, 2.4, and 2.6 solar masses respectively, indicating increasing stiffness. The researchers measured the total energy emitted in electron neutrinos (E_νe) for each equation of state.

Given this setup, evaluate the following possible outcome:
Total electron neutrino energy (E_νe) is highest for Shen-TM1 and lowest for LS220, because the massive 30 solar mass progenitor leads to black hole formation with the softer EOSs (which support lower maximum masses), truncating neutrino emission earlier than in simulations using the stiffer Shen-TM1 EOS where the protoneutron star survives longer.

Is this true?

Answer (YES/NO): YES